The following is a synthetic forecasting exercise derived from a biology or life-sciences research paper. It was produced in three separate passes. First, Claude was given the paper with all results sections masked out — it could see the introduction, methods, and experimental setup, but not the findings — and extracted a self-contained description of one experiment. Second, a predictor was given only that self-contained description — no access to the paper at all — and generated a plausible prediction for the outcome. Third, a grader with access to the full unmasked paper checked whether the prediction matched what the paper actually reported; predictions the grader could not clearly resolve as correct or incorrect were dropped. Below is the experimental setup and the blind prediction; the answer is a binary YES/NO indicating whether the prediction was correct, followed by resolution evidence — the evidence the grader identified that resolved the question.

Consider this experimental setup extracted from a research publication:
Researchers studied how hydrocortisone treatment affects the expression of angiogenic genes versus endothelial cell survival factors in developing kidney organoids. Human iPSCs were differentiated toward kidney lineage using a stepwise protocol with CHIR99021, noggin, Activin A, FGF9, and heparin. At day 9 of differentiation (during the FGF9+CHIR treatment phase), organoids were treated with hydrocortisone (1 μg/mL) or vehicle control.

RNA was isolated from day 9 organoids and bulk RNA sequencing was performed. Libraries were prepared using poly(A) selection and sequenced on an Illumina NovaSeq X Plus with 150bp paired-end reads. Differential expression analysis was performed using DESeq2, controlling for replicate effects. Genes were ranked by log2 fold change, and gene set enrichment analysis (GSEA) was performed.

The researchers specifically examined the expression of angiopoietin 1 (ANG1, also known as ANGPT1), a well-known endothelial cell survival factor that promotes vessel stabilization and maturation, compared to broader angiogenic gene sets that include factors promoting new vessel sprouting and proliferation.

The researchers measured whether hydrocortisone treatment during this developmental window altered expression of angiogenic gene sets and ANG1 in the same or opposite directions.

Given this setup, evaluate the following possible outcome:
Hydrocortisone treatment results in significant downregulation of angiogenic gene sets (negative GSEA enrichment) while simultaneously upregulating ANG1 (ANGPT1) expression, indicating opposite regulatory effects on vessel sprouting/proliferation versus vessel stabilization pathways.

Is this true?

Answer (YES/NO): YES